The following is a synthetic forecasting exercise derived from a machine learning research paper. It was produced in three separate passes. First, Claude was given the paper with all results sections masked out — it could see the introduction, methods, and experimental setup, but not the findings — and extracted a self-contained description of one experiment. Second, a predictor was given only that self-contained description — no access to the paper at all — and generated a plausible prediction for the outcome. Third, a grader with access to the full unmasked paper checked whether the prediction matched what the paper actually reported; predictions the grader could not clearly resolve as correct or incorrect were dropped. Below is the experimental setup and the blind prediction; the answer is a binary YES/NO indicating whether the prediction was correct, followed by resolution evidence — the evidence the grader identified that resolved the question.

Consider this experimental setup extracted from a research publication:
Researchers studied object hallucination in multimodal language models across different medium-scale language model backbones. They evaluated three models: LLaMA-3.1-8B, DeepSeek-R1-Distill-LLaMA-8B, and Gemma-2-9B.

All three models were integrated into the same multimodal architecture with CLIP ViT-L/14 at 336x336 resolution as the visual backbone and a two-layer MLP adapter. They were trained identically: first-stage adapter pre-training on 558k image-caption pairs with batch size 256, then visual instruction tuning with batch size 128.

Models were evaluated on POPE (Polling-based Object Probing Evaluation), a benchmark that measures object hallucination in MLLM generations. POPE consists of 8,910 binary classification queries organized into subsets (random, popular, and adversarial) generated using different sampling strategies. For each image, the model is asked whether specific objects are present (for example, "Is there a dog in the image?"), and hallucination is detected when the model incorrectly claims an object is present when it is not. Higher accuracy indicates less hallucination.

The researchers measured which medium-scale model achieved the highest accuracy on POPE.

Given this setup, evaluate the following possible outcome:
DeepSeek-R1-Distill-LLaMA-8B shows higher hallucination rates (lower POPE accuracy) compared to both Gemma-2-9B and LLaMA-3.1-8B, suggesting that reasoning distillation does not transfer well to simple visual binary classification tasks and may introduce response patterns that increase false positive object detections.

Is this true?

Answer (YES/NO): NO